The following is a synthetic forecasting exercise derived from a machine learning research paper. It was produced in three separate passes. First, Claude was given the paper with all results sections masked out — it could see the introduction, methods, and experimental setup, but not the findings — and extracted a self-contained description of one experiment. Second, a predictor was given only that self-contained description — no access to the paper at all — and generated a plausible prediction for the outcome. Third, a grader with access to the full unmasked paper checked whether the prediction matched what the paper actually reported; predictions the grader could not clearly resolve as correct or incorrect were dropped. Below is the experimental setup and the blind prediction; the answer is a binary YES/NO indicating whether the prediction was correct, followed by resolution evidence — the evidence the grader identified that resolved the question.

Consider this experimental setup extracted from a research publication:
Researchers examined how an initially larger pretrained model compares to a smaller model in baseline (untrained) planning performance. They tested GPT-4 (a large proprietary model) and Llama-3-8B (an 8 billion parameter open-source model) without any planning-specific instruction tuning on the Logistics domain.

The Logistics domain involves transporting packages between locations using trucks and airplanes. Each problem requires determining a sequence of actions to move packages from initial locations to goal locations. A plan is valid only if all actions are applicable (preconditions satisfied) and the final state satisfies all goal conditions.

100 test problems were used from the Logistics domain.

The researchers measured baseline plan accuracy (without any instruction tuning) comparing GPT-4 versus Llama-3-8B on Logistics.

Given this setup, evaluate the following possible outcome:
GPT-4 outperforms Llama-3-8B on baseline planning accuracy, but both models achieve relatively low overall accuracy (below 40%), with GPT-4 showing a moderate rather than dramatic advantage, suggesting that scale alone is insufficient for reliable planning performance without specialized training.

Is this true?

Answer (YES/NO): NO